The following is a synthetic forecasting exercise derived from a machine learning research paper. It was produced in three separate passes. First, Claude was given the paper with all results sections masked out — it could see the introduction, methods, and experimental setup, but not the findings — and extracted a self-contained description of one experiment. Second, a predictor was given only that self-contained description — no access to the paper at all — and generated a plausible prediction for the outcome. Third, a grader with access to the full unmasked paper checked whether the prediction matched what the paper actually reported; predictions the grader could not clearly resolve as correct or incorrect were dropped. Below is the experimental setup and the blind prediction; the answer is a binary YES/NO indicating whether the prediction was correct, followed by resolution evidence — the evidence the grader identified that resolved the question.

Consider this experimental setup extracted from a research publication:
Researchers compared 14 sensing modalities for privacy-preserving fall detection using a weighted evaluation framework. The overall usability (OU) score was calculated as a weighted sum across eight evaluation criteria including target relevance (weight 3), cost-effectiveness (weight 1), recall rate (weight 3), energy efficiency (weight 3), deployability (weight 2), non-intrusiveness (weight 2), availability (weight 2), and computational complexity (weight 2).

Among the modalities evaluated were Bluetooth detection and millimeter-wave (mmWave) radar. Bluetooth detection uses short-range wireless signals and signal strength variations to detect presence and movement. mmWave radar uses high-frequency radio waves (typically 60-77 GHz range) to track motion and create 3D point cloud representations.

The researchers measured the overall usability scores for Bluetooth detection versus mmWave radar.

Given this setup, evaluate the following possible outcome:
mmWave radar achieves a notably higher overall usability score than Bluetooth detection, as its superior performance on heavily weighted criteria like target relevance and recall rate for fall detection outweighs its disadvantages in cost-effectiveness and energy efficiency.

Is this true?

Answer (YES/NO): NO